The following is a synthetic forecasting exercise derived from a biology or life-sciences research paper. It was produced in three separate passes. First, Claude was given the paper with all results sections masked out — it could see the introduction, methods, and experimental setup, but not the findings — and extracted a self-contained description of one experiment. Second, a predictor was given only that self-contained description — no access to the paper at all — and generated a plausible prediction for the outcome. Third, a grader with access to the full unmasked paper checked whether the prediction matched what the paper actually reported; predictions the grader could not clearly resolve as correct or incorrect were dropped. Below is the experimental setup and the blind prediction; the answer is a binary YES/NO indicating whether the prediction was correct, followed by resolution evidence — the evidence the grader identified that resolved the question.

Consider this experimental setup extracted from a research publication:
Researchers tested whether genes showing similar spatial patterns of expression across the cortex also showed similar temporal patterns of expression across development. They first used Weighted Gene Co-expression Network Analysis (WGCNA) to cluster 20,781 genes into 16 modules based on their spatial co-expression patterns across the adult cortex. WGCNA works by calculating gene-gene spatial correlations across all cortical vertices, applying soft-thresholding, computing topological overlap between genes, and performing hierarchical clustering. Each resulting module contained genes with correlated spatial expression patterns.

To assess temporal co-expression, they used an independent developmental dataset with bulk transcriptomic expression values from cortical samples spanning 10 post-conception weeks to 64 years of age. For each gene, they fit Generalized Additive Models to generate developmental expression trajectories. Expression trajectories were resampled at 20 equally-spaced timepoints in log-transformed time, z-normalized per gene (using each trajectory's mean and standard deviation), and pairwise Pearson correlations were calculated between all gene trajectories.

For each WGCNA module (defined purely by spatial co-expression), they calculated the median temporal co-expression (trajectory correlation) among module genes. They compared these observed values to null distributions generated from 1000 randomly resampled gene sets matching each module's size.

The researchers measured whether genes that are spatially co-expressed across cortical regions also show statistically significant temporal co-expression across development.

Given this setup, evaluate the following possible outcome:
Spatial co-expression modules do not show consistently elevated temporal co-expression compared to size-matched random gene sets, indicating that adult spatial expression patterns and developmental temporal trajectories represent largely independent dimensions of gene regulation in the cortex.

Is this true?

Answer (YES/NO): NO